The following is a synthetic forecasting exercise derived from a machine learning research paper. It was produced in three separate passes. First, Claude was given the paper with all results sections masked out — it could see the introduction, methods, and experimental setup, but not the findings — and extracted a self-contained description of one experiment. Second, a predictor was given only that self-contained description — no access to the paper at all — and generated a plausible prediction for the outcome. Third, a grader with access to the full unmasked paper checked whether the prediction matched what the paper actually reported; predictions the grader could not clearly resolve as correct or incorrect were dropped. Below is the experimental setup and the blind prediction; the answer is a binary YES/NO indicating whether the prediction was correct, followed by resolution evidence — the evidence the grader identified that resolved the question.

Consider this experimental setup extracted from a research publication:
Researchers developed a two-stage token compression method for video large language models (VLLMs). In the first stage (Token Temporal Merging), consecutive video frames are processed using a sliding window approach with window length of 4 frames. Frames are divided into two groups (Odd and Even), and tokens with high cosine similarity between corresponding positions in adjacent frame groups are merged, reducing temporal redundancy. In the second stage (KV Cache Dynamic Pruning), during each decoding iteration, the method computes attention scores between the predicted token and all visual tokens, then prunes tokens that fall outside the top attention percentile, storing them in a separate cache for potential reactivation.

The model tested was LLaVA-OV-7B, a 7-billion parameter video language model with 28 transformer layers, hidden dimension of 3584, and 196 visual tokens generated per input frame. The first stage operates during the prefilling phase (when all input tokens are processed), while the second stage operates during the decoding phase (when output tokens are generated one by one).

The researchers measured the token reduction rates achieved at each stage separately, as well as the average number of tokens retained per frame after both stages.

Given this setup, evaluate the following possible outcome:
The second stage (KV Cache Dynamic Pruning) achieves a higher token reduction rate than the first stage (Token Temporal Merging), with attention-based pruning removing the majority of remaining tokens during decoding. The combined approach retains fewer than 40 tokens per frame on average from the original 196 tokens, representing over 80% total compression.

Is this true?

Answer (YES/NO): YES